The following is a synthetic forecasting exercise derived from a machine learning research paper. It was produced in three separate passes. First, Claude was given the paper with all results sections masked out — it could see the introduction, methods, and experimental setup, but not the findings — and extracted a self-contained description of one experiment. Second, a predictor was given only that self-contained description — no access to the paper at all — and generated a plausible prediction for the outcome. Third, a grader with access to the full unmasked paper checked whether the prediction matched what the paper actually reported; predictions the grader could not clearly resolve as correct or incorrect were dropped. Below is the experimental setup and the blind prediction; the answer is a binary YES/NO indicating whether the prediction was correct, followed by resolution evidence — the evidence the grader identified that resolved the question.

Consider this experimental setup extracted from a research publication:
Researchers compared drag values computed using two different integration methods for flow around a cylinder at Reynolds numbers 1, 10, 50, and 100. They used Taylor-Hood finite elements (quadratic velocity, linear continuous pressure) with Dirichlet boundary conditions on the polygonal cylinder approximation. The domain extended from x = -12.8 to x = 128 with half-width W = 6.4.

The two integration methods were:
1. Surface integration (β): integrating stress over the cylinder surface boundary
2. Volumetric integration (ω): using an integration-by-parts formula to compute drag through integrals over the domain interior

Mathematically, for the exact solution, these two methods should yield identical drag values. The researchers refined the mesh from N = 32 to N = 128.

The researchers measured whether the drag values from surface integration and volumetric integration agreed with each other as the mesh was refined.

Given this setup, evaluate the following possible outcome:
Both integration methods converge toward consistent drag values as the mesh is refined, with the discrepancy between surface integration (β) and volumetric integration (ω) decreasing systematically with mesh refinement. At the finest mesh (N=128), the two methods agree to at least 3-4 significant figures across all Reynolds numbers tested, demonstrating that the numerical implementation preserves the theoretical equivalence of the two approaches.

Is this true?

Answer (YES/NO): YES